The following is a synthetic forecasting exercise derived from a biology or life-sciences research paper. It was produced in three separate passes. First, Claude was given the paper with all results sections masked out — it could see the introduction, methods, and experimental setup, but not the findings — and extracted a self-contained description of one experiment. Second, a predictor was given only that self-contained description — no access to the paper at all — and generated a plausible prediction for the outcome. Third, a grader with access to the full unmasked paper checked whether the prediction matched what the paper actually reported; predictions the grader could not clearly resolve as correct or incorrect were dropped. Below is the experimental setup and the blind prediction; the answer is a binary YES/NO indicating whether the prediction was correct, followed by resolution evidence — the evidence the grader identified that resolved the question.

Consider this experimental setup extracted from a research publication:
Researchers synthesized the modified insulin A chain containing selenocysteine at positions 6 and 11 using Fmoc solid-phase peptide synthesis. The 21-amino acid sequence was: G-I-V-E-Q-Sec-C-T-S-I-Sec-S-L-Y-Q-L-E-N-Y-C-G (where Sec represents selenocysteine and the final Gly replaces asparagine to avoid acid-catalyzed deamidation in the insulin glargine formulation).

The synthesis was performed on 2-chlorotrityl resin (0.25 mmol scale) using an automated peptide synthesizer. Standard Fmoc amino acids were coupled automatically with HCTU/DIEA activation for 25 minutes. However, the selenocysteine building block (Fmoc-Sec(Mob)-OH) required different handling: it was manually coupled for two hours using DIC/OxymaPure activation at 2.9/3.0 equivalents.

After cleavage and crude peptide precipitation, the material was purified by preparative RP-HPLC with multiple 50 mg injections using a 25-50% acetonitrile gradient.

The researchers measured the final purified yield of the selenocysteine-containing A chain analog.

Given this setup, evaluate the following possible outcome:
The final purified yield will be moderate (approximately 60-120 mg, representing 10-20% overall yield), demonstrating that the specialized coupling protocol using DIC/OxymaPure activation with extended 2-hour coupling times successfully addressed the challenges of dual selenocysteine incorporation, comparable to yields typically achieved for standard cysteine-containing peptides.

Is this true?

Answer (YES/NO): NO